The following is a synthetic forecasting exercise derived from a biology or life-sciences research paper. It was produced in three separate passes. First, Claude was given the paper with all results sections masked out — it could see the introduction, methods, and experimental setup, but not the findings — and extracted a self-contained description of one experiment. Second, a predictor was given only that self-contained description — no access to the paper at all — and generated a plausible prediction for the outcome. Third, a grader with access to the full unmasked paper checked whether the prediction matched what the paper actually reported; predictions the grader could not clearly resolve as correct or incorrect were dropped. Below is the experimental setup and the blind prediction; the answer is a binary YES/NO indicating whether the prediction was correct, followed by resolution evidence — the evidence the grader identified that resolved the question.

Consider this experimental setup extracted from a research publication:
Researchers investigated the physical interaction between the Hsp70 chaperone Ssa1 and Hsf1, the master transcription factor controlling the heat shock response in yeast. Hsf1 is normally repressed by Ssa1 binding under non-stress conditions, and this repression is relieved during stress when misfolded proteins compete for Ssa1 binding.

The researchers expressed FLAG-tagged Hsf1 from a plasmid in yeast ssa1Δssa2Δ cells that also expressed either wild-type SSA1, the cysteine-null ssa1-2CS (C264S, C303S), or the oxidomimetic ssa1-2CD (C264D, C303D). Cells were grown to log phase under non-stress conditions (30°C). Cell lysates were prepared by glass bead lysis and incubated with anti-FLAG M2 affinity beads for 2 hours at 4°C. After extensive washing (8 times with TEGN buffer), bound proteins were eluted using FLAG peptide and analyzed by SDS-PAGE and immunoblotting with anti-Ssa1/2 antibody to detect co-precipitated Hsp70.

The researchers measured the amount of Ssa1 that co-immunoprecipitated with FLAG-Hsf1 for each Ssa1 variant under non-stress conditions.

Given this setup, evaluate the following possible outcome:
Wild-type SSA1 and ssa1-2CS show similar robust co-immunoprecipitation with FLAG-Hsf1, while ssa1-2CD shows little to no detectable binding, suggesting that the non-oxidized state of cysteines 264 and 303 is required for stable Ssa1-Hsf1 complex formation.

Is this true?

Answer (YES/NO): YES